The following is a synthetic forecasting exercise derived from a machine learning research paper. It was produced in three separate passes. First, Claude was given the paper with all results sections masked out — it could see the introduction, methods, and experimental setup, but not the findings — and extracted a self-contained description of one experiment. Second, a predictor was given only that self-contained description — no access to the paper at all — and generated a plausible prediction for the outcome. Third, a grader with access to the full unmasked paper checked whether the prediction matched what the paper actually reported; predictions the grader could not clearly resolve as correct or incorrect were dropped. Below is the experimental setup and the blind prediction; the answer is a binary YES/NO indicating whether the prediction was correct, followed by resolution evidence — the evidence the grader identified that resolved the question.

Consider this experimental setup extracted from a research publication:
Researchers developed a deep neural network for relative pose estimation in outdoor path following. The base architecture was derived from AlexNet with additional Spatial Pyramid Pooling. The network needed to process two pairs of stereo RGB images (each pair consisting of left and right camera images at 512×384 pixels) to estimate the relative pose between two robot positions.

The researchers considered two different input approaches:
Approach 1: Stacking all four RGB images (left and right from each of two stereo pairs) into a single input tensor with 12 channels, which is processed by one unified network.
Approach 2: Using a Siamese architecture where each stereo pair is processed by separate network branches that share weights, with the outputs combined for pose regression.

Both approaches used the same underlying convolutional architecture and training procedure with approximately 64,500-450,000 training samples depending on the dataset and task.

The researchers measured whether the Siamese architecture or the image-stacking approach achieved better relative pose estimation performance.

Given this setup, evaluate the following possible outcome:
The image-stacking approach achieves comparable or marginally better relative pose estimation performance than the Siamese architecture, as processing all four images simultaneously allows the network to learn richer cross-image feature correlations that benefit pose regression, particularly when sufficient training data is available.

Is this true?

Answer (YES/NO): YES